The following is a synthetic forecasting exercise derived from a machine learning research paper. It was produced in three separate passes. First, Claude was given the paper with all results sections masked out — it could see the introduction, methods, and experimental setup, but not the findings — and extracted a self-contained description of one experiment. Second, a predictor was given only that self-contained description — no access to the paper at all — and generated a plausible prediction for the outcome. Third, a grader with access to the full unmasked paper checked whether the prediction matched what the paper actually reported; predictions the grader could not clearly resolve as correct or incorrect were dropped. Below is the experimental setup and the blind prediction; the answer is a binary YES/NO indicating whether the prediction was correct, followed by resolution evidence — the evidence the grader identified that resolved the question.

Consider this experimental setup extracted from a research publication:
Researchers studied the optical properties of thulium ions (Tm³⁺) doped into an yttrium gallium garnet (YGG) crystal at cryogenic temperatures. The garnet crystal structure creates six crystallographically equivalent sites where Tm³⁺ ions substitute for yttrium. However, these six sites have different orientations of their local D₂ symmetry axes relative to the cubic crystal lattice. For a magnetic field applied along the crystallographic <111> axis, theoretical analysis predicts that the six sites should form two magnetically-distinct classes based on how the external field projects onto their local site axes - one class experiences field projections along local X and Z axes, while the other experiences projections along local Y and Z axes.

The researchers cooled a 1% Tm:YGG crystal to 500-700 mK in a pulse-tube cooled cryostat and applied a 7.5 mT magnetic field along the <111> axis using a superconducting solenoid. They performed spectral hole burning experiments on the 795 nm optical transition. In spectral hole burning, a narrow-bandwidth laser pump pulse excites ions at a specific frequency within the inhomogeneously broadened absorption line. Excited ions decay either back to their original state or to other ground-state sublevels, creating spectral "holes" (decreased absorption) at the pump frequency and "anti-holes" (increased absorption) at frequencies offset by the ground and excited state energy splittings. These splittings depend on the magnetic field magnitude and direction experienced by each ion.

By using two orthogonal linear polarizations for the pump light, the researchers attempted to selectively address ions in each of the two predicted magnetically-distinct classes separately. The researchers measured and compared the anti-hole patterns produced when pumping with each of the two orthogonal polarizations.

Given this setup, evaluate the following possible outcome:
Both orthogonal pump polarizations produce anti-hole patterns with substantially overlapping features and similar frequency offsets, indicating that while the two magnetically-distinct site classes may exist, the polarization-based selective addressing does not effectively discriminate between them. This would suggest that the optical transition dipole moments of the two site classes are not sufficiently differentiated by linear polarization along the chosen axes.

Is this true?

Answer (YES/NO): NO